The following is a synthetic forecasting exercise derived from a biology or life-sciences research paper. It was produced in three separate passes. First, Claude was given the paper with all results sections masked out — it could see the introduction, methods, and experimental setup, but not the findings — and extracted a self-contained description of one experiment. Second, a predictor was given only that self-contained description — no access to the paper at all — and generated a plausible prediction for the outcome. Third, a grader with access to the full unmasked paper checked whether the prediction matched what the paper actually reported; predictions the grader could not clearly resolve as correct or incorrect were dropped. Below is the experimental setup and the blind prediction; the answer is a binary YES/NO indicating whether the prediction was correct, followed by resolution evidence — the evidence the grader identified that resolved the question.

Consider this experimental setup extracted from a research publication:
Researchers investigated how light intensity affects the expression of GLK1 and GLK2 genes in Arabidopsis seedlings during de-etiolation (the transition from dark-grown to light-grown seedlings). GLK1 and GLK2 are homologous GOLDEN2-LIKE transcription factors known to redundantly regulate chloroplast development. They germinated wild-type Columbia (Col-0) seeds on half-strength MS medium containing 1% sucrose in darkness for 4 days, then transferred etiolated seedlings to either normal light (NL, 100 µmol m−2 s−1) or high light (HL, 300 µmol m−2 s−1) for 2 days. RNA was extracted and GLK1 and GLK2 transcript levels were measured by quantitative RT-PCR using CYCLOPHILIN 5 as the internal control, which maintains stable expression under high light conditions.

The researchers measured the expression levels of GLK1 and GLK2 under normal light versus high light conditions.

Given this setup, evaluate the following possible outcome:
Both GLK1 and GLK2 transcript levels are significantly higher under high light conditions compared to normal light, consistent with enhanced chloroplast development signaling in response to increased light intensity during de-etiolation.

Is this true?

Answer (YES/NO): YES